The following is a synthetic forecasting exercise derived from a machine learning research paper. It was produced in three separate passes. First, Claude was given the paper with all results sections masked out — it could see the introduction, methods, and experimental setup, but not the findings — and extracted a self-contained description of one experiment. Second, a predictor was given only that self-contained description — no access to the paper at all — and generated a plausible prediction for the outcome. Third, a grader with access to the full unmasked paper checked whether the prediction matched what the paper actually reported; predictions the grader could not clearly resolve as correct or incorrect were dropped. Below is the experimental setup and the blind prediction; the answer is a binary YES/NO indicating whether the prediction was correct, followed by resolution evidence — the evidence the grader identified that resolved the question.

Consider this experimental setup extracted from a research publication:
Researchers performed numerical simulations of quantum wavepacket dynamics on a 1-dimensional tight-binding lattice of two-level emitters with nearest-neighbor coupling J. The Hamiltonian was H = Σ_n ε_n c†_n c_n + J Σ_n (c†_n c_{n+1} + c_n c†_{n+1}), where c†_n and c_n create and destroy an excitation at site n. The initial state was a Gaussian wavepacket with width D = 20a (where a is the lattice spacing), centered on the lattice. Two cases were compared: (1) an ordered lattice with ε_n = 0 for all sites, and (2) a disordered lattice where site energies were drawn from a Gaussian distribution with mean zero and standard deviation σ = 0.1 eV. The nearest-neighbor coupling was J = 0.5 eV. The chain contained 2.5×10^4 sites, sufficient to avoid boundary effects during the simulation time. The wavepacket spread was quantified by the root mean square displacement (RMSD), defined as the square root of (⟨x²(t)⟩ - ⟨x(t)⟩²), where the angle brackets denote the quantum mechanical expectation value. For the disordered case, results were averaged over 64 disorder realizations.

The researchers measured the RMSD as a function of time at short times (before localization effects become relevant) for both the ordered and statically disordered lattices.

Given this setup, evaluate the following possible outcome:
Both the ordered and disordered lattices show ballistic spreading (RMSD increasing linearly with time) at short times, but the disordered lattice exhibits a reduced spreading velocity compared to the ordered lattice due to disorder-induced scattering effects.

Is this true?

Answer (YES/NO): NO